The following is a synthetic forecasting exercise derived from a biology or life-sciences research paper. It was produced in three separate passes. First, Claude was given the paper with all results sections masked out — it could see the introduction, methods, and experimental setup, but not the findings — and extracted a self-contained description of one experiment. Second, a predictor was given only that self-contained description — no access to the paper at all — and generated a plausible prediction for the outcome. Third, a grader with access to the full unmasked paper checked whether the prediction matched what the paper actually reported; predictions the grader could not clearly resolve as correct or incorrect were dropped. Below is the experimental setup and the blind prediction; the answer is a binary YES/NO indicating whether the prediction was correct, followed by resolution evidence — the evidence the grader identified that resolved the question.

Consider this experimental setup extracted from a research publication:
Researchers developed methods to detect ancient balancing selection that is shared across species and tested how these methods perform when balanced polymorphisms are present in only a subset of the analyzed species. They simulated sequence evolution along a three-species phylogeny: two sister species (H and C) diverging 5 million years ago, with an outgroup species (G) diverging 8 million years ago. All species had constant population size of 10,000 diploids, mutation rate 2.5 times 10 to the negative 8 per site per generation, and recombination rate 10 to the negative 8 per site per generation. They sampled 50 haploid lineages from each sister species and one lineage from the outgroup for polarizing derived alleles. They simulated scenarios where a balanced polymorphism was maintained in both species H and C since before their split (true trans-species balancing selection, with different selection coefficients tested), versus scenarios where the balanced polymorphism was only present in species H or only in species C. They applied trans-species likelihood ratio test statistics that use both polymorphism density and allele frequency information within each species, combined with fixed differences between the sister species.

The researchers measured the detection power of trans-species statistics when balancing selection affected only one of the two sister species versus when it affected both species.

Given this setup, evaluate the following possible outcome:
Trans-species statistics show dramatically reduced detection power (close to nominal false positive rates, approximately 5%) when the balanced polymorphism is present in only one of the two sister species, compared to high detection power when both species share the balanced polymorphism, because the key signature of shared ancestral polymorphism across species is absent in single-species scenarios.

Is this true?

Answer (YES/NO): YES